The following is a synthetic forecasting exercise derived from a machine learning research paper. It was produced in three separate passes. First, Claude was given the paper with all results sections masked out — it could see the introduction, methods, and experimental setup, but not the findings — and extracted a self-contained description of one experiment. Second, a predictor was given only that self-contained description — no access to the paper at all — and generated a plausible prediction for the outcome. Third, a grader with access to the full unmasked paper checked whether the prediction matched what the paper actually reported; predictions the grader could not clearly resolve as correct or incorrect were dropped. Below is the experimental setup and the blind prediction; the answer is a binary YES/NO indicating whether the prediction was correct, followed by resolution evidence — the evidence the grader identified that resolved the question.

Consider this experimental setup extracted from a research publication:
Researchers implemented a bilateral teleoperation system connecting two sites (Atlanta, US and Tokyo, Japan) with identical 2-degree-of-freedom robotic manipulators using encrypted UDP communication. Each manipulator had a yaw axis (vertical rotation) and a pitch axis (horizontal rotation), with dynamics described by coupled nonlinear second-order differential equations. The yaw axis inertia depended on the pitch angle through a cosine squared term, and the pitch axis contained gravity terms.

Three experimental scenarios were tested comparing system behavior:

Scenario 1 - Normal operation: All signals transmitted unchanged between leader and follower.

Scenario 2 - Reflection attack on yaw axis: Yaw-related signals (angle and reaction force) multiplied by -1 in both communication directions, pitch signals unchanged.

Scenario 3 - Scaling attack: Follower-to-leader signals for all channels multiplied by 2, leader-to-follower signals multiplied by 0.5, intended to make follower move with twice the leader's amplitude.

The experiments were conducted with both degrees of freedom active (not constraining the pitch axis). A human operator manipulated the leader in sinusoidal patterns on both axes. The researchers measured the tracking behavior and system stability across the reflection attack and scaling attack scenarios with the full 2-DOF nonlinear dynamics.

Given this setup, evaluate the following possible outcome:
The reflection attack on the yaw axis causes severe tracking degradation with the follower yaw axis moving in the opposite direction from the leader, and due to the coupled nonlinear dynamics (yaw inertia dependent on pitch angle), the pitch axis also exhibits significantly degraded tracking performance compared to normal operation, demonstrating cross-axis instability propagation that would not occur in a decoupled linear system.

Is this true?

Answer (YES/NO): NO